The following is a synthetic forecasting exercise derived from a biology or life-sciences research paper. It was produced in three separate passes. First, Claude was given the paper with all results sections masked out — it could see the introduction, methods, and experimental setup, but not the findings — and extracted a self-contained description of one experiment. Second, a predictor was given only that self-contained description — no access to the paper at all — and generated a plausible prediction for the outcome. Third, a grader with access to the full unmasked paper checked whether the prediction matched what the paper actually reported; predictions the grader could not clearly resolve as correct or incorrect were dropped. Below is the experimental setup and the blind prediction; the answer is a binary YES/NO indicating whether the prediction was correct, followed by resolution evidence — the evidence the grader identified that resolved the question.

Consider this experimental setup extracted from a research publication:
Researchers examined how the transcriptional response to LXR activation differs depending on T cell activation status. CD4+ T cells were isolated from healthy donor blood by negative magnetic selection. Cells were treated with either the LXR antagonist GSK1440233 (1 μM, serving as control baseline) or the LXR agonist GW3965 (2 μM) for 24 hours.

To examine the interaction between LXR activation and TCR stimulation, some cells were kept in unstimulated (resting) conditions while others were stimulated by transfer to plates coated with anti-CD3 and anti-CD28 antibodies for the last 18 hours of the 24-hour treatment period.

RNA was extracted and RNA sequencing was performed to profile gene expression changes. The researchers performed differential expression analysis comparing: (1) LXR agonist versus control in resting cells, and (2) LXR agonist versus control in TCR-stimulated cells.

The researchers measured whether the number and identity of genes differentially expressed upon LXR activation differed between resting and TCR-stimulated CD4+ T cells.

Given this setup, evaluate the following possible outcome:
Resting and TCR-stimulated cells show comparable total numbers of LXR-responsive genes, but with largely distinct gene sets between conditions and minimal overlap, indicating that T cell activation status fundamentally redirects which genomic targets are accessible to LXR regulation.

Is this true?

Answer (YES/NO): NO